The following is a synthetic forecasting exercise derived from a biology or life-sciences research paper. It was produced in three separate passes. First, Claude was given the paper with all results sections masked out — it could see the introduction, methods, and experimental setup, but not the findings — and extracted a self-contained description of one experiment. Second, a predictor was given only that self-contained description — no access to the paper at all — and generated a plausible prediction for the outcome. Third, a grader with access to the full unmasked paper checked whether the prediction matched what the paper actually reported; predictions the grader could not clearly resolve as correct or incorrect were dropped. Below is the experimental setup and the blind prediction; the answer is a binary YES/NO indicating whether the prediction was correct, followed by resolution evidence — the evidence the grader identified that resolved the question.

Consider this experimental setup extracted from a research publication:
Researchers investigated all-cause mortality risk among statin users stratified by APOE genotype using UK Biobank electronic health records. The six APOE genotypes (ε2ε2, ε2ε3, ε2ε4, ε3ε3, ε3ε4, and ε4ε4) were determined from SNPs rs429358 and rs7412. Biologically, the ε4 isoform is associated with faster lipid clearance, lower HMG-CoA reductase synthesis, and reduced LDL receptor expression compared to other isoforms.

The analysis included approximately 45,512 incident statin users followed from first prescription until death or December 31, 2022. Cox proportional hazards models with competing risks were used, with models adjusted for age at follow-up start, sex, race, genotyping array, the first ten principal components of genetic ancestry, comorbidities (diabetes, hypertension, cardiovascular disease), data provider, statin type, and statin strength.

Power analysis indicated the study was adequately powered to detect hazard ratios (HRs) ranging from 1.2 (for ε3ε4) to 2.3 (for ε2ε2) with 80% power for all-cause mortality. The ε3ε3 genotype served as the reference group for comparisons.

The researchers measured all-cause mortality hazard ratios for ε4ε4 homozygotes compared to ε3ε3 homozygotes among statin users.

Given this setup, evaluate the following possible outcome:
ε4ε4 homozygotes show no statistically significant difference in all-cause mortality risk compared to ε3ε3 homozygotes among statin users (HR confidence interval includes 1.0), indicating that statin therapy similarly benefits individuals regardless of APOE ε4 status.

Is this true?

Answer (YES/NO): NO